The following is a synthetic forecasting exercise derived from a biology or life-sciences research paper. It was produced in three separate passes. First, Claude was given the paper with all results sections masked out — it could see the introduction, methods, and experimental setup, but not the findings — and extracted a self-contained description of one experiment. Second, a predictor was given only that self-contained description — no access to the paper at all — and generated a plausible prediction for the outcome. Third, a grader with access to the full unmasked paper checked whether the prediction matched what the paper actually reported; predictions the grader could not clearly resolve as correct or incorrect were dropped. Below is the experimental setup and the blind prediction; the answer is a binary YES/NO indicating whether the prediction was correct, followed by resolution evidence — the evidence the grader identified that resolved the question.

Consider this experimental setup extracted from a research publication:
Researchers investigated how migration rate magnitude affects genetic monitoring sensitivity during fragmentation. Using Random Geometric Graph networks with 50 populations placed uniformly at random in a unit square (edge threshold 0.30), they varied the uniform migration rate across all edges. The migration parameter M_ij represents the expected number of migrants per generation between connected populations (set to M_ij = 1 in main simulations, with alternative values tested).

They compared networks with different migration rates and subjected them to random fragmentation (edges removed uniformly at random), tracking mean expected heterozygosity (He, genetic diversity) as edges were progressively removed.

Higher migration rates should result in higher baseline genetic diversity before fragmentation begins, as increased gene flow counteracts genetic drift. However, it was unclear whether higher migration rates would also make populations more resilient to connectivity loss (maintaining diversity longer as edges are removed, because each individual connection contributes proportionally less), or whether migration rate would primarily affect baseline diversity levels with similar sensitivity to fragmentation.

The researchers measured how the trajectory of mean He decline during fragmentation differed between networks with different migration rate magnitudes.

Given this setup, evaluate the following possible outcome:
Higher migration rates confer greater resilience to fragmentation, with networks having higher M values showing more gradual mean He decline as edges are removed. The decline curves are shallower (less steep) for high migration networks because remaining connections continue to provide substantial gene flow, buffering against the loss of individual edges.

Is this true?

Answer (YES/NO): NO